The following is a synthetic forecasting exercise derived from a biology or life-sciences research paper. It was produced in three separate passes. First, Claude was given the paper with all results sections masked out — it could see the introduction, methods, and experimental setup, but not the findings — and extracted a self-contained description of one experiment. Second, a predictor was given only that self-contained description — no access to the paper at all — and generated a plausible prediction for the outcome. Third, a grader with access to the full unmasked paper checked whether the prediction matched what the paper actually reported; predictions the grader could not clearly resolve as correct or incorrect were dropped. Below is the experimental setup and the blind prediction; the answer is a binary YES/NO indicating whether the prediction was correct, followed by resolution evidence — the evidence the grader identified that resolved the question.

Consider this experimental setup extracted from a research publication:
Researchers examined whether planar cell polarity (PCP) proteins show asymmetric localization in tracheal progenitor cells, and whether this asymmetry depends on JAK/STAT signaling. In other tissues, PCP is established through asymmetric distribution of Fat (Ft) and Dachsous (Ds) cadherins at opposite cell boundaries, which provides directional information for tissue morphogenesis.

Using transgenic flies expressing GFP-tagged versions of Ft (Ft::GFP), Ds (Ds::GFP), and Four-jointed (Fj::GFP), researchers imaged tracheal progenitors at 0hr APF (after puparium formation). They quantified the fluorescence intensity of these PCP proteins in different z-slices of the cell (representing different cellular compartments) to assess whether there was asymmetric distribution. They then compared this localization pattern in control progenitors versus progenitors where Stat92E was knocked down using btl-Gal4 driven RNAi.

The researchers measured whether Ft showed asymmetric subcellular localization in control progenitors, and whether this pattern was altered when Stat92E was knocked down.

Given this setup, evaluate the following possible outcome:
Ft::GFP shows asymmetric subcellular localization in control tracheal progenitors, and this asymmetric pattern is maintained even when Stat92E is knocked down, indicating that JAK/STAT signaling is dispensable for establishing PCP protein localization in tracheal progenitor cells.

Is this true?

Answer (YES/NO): NO